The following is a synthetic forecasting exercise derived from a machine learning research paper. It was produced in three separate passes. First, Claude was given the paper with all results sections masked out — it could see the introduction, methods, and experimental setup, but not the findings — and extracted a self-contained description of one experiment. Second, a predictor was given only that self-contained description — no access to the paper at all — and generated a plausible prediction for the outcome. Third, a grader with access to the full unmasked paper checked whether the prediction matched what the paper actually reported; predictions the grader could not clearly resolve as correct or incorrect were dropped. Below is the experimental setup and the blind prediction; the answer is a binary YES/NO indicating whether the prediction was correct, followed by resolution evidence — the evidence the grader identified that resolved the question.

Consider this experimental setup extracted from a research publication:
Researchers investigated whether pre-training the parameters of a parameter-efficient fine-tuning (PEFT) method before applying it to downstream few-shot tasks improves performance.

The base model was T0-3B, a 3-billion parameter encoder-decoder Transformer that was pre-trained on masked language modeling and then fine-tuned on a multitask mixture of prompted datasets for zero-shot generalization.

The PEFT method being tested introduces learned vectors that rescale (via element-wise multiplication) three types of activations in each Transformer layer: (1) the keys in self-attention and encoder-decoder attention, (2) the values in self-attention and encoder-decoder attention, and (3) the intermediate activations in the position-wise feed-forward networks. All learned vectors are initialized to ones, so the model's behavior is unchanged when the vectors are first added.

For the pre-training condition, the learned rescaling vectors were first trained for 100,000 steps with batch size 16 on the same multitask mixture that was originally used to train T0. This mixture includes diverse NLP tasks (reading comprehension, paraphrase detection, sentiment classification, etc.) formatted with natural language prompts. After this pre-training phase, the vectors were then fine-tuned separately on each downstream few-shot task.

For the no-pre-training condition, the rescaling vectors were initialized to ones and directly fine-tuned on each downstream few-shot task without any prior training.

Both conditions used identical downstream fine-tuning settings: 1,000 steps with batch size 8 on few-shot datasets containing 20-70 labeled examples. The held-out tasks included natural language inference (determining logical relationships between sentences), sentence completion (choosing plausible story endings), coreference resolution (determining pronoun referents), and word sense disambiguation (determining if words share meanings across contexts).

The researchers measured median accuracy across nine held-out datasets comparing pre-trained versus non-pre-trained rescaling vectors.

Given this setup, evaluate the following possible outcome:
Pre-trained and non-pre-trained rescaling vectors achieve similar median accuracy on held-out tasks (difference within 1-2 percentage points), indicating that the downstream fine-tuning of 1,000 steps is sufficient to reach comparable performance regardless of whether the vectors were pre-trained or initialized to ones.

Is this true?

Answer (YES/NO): NO